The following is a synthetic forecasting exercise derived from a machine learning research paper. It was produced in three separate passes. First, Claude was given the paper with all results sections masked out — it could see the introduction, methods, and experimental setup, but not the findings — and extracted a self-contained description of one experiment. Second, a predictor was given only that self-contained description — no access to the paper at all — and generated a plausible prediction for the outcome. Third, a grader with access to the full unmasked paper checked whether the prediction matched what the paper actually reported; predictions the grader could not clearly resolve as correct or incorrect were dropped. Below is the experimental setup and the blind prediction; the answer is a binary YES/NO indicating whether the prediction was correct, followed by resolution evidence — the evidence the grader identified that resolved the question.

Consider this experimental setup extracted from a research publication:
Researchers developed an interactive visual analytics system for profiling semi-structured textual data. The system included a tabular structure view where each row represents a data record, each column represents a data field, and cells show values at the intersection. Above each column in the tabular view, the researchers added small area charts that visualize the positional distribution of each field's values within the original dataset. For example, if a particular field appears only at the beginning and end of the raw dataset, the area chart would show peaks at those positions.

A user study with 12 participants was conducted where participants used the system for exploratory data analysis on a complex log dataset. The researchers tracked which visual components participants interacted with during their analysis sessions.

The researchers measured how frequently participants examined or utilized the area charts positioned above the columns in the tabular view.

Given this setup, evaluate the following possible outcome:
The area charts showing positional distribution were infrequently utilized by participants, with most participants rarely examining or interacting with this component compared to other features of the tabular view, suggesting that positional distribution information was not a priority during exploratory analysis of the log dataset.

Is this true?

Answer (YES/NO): YES